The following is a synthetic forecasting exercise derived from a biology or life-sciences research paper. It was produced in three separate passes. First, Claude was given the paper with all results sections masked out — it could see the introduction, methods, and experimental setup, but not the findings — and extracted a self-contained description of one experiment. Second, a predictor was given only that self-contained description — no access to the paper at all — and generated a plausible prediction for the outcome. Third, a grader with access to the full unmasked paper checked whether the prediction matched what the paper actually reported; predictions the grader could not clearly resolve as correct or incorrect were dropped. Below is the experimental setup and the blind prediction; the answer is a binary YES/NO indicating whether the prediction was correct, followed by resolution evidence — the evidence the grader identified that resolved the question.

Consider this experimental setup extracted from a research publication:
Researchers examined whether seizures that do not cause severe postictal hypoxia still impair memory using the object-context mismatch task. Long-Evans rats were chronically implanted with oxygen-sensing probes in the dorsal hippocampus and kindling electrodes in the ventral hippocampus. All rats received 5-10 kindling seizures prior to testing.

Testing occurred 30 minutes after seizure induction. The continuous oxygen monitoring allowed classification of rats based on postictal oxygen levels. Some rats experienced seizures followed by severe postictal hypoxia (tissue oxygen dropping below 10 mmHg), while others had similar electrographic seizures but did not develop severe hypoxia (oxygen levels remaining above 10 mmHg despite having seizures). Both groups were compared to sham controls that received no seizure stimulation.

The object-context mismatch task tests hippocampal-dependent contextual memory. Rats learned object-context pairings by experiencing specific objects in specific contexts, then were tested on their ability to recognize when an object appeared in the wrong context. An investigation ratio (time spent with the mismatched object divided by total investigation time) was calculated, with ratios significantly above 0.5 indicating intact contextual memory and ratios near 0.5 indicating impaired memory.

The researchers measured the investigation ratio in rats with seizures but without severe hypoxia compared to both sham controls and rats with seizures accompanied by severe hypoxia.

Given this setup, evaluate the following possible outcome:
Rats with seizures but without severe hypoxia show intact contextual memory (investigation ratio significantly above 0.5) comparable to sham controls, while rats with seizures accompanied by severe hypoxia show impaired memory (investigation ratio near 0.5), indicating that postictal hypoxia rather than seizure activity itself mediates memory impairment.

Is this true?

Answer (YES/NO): YES